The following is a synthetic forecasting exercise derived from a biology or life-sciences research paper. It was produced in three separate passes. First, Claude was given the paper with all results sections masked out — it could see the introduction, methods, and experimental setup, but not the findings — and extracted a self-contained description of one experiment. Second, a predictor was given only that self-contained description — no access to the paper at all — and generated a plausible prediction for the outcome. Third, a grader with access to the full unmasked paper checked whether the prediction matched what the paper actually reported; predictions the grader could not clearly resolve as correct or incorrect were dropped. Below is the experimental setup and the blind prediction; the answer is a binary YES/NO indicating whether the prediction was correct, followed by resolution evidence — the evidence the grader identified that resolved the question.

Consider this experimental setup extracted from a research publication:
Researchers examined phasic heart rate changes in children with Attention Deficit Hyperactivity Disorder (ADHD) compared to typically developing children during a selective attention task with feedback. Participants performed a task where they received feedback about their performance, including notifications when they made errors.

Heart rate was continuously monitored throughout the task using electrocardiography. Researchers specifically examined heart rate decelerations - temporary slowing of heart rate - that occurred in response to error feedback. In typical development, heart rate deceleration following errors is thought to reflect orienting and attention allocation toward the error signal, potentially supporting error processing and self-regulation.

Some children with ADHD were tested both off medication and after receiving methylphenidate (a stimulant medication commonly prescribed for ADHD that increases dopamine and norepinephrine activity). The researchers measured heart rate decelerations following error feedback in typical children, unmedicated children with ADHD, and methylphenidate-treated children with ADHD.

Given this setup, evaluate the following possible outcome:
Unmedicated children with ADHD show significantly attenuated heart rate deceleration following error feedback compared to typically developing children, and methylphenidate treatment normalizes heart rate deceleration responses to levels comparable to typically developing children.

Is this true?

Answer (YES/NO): YES